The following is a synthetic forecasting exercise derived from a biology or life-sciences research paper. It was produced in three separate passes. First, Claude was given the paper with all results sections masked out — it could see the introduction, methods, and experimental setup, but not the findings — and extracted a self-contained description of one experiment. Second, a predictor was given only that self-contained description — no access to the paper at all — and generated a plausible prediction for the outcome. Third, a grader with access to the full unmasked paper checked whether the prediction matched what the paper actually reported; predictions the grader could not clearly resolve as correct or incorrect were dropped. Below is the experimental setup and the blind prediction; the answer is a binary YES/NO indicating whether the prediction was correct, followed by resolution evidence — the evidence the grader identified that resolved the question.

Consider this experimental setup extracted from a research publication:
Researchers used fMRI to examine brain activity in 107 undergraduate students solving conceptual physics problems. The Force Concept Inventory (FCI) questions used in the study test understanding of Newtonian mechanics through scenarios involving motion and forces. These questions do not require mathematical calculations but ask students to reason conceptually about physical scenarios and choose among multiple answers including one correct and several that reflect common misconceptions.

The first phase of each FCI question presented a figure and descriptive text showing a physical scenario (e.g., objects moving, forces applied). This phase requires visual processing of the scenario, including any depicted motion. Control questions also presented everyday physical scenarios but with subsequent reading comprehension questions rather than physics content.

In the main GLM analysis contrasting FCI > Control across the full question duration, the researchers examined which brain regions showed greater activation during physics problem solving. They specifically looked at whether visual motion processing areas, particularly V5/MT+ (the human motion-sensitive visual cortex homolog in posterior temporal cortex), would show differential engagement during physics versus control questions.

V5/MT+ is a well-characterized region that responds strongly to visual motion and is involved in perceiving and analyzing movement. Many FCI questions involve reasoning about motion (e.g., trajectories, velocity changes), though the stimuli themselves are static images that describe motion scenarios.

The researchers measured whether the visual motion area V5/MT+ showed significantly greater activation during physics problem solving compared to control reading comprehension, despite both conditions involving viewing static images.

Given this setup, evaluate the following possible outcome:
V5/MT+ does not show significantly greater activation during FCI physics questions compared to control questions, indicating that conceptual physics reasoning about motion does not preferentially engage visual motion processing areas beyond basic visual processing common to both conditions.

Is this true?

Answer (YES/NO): NO